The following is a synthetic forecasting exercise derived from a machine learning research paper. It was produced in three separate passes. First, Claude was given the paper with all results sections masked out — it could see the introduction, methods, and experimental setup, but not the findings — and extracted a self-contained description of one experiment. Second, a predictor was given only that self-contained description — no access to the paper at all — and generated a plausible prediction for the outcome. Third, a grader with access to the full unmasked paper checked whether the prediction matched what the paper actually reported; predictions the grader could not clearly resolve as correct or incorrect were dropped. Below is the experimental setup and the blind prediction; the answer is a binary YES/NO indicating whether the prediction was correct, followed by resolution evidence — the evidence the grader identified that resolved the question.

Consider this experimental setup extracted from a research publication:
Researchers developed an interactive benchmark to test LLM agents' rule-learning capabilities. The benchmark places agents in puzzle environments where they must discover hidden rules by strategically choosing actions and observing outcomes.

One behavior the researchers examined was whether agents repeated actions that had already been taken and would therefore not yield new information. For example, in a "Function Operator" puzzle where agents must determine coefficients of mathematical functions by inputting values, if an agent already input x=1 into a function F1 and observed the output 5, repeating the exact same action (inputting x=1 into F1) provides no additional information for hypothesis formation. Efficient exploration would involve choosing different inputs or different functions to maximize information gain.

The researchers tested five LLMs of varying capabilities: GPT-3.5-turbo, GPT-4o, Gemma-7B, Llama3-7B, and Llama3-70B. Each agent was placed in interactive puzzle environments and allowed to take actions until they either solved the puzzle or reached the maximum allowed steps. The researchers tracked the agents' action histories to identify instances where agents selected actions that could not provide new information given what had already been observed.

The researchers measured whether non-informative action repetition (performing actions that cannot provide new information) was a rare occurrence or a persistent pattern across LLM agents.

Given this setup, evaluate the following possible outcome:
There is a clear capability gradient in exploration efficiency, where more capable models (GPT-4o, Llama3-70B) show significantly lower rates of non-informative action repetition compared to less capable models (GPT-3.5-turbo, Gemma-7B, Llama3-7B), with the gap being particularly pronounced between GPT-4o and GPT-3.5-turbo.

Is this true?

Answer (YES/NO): YES